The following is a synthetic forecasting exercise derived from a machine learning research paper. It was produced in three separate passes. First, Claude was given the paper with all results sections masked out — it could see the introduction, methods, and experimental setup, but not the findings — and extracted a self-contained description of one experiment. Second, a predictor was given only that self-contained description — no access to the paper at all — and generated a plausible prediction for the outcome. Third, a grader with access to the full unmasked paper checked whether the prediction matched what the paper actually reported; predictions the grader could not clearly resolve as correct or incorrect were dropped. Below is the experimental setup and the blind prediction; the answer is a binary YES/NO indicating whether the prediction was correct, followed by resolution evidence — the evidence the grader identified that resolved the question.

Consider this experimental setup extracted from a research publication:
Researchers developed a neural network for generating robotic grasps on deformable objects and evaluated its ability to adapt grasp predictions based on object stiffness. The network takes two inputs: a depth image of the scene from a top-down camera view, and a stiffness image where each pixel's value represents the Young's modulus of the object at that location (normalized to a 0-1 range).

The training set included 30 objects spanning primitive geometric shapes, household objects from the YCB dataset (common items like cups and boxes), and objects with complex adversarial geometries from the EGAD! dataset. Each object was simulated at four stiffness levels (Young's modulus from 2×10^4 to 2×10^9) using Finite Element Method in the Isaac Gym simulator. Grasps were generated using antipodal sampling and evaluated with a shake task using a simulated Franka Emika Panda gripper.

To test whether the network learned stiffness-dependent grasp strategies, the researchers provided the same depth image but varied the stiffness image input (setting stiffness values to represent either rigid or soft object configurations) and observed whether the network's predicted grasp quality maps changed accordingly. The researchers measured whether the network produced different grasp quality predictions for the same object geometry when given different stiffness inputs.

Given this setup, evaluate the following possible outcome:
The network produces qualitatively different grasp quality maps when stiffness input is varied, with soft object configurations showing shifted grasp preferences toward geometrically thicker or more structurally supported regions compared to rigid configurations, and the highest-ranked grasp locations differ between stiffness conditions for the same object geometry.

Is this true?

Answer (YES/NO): NO